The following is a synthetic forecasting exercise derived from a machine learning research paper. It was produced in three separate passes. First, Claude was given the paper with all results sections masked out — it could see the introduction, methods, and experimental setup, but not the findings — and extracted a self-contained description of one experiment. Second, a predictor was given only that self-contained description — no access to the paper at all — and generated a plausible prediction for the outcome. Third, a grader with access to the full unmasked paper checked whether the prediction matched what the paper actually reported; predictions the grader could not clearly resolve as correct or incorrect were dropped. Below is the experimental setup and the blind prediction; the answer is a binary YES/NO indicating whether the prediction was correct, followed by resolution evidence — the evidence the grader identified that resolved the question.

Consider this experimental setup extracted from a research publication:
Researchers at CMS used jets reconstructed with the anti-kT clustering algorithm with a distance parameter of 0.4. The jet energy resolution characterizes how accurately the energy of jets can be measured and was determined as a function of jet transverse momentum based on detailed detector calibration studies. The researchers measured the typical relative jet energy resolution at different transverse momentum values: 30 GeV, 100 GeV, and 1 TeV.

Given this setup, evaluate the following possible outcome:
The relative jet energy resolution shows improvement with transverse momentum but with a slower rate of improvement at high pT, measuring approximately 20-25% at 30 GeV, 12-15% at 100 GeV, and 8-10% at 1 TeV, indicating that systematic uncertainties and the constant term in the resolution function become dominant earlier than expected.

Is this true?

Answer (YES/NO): NO